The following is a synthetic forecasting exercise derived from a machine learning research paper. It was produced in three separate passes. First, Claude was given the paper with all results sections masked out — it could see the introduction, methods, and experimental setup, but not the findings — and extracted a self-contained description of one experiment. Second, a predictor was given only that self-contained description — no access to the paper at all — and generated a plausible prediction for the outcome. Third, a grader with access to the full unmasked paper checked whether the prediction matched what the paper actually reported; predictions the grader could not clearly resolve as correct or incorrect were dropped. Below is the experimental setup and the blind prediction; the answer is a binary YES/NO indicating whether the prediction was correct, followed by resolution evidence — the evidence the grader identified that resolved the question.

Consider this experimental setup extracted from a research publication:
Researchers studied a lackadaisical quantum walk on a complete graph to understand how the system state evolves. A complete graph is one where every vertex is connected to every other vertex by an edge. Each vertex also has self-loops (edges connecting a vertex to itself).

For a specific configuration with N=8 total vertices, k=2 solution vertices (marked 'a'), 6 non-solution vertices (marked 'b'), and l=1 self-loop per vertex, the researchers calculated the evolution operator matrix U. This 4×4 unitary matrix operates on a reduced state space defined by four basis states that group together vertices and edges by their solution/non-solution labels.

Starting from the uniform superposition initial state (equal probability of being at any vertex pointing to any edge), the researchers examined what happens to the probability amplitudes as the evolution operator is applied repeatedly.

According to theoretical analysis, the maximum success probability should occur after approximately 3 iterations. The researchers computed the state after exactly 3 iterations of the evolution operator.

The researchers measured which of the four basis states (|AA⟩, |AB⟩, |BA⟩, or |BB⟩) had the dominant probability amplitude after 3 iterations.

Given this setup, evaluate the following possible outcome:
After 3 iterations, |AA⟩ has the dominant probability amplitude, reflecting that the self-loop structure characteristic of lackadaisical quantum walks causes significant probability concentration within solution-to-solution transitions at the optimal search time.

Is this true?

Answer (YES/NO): YES